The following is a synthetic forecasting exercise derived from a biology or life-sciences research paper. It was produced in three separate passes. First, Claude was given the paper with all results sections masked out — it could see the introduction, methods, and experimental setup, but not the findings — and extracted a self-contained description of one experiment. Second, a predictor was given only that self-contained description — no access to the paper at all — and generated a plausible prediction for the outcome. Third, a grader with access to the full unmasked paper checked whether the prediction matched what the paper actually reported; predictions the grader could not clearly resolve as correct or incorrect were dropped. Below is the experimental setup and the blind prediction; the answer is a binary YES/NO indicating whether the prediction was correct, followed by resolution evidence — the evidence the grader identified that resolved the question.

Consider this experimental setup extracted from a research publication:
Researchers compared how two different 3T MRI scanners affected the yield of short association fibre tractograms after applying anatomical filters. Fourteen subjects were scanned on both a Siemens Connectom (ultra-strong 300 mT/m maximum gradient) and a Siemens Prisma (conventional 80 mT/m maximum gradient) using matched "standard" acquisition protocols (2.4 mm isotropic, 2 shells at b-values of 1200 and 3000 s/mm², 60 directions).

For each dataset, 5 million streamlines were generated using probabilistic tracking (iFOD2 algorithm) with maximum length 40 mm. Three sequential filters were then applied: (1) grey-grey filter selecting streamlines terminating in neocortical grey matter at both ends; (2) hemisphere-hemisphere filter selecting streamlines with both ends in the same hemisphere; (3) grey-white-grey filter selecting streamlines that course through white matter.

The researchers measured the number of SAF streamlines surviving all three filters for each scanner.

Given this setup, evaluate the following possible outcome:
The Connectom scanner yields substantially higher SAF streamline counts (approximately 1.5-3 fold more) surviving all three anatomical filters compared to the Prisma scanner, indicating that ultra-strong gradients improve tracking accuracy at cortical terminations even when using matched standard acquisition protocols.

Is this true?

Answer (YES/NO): NO